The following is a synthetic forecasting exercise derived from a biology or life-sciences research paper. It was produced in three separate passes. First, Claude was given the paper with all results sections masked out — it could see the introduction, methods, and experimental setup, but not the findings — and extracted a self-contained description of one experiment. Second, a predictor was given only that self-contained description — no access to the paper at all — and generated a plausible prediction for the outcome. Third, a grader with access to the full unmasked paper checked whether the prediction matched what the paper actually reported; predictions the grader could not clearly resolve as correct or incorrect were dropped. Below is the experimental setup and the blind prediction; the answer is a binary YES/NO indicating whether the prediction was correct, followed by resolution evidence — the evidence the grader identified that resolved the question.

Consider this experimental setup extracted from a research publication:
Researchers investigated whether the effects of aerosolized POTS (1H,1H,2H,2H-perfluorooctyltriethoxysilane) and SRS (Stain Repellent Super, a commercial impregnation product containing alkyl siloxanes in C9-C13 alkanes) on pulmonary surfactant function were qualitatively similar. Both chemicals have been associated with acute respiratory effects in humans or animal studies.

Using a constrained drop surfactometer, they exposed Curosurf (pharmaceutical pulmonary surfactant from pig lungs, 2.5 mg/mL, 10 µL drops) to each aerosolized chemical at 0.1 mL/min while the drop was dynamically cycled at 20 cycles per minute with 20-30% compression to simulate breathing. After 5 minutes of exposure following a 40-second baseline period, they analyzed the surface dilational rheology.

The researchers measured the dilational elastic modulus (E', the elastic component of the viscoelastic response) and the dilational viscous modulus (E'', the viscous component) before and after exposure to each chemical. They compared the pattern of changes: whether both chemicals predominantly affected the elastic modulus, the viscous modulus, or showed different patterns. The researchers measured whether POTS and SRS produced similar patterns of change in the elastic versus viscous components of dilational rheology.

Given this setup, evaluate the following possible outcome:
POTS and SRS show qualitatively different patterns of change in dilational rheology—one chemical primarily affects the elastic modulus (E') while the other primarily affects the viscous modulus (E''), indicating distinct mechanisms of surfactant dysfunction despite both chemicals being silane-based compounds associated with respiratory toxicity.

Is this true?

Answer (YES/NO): NO